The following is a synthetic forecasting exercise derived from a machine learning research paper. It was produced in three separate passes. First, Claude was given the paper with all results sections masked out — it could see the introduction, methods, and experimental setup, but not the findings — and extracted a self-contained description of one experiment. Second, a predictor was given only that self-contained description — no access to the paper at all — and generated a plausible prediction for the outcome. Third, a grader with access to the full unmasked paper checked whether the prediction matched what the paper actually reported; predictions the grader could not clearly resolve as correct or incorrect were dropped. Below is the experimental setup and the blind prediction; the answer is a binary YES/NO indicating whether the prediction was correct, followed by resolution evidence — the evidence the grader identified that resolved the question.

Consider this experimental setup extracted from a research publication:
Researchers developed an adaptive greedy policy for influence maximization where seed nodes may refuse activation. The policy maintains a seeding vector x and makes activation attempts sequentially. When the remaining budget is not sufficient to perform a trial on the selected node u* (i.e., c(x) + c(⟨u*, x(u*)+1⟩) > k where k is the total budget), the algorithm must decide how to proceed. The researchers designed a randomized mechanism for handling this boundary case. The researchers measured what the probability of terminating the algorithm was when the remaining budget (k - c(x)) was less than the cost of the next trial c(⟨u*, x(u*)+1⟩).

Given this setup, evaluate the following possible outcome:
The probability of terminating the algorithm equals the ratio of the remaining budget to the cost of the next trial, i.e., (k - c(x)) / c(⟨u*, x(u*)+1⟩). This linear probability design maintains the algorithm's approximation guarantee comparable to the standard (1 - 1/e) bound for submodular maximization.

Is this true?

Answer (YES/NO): NO